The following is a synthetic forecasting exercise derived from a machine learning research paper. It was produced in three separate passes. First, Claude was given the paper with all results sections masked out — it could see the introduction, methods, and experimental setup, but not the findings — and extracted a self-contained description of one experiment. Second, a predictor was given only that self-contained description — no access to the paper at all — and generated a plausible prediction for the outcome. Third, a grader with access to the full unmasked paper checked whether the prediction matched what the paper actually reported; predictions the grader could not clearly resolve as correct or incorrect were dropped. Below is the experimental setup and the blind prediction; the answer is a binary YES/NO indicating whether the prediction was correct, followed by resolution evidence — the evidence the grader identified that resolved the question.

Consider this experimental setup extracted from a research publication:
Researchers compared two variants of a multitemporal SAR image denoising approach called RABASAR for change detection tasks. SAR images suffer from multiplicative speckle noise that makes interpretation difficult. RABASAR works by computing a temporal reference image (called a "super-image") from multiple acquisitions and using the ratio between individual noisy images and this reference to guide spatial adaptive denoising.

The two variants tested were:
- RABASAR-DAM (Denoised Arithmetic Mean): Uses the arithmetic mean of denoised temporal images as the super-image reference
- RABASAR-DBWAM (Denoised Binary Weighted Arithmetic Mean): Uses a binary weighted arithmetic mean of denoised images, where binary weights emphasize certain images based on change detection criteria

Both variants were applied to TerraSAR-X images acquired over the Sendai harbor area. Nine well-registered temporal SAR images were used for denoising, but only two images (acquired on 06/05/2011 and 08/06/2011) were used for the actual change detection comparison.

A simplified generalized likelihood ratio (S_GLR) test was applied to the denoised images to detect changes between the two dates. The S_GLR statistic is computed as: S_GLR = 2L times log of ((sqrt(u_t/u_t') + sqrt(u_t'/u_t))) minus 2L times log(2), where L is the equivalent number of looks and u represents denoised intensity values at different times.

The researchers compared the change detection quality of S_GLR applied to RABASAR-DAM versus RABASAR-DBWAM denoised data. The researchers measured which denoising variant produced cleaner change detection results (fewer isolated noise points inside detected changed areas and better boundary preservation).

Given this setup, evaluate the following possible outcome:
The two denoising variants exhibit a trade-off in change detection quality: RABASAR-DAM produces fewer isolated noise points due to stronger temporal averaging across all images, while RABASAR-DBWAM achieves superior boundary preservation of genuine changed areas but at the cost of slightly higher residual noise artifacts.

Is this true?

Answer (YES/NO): NO